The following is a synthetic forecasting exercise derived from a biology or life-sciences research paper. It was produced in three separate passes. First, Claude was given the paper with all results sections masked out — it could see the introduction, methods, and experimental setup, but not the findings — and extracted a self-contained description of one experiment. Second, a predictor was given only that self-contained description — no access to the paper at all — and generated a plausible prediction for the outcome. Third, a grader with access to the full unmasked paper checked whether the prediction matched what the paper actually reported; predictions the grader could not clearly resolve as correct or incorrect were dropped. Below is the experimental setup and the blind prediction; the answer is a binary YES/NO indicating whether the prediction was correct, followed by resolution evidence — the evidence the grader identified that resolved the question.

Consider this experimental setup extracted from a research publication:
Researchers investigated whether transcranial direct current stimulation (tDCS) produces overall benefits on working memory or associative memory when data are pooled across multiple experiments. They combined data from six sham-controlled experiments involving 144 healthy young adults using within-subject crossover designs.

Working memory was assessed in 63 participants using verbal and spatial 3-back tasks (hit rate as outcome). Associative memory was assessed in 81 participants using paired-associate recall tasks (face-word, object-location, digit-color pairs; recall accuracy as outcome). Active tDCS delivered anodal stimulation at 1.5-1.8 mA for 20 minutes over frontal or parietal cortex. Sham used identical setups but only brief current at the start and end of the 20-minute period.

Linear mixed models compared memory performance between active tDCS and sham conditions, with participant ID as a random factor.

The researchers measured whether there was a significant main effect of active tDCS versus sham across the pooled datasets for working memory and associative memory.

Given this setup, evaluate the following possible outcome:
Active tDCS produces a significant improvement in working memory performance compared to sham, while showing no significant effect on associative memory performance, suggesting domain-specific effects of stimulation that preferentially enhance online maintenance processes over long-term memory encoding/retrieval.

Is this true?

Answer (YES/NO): NO